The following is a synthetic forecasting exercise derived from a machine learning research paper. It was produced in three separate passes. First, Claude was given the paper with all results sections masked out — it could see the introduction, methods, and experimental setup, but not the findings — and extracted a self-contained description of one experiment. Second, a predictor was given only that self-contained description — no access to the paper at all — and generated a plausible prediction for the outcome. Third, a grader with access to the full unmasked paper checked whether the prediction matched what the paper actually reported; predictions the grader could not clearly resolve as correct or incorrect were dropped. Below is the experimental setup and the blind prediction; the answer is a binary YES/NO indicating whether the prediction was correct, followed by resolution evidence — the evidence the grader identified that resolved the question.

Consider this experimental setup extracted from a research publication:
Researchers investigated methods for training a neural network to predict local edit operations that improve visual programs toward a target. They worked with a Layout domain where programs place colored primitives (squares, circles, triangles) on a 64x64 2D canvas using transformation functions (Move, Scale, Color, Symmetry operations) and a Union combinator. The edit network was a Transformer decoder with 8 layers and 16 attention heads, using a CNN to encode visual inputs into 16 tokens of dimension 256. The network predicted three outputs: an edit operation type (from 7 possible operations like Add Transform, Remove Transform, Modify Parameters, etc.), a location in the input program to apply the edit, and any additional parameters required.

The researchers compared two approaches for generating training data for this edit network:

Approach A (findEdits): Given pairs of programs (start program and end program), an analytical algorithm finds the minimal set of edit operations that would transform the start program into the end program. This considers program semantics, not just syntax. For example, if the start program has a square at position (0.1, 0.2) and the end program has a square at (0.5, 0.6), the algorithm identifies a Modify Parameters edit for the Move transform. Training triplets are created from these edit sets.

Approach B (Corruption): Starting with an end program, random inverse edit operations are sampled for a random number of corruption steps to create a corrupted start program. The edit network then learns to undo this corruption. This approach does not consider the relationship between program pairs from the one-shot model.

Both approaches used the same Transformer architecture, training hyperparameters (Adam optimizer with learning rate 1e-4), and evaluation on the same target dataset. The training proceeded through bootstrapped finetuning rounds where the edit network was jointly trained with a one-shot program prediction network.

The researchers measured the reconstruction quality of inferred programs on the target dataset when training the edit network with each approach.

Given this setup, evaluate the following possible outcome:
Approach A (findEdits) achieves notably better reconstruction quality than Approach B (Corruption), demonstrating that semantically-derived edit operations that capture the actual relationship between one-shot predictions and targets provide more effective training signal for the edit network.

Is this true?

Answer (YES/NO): YES